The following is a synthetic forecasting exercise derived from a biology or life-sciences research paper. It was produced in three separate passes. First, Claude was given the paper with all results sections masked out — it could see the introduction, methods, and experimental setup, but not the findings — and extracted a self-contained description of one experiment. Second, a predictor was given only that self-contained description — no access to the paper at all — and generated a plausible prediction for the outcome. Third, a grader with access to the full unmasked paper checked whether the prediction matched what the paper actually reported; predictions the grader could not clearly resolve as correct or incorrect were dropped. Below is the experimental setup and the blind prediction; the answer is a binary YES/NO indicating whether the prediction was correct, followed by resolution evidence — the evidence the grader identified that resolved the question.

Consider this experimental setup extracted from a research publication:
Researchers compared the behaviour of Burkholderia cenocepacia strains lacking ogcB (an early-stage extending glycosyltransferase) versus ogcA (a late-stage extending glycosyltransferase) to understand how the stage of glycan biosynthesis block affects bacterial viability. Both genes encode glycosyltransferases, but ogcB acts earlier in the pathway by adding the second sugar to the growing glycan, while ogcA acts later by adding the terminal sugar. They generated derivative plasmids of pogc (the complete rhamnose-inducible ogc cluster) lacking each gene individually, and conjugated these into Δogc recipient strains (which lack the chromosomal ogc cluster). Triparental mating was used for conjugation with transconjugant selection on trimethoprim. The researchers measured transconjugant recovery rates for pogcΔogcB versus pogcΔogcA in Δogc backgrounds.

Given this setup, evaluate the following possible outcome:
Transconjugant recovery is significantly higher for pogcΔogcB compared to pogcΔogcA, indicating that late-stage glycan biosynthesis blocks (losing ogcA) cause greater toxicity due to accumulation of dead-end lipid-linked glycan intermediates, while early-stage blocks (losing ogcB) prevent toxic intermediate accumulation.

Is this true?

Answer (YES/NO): YES